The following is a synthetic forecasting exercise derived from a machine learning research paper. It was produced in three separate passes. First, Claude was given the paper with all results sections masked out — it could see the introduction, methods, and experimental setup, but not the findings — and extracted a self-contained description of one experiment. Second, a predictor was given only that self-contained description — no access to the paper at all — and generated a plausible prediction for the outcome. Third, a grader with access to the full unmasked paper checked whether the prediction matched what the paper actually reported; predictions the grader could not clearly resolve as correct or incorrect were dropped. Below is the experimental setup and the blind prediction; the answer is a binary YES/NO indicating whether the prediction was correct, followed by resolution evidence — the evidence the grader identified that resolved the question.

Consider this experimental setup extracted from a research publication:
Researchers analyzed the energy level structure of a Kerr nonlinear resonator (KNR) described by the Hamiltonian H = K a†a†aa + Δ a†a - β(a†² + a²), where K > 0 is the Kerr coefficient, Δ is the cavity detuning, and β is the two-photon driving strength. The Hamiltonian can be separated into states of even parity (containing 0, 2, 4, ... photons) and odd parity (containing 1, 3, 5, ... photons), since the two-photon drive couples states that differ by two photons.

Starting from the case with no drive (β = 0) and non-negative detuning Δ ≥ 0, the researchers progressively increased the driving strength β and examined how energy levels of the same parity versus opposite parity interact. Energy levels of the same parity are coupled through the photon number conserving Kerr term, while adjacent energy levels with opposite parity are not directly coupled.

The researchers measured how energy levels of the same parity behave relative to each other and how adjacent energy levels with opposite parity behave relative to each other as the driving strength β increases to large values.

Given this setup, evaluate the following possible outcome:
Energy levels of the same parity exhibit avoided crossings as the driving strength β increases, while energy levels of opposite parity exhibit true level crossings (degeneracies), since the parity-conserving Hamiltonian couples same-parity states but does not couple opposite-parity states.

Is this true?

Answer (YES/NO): YES